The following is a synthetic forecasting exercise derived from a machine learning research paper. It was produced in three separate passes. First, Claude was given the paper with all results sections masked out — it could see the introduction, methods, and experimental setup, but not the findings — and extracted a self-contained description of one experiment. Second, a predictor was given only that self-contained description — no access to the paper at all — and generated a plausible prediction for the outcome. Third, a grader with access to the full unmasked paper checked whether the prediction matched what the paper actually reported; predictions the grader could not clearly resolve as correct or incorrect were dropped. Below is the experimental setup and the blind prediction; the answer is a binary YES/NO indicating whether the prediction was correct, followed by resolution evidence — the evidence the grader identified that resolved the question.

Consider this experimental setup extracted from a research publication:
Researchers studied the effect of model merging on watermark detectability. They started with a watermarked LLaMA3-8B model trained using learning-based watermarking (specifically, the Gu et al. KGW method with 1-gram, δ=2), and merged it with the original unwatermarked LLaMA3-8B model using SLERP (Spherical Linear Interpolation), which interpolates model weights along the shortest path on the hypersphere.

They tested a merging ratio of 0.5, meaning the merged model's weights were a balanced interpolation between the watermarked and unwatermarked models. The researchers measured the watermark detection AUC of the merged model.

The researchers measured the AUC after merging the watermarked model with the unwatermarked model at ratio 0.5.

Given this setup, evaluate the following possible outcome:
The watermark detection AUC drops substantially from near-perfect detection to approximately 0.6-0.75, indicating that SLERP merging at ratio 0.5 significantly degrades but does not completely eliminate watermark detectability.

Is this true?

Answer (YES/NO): NO